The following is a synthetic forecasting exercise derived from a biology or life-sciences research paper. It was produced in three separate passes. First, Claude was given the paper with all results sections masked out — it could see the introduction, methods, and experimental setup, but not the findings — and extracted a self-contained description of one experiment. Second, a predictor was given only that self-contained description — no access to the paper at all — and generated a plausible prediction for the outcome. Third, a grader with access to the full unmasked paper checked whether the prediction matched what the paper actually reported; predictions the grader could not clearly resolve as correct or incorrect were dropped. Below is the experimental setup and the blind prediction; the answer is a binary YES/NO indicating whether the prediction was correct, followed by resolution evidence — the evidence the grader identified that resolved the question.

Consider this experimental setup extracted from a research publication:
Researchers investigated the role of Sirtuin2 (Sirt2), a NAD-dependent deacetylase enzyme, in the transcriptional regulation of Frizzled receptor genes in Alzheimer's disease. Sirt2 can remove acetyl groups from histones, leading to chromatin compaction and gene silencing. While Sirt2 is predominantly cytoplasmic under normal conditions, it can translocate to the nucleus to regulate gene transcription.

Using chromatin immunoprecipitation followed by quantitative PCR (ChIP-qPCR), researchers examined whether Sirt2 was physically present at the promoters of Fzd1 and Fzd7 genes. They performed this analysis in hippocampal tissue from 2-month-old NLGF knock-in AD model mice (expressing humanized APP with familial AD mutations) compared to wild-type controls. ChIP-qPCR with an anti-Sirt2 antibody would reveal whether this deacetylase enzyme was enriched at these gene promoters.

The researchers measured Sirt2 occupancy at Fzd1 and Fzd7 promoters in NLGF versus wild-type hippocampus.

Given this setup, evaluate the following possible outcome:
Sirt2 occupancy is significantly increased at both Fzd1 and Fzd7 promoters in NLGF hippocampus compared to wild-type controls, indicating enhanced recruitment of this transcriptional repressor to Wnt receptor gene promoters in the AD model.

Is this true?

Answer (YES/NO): YES